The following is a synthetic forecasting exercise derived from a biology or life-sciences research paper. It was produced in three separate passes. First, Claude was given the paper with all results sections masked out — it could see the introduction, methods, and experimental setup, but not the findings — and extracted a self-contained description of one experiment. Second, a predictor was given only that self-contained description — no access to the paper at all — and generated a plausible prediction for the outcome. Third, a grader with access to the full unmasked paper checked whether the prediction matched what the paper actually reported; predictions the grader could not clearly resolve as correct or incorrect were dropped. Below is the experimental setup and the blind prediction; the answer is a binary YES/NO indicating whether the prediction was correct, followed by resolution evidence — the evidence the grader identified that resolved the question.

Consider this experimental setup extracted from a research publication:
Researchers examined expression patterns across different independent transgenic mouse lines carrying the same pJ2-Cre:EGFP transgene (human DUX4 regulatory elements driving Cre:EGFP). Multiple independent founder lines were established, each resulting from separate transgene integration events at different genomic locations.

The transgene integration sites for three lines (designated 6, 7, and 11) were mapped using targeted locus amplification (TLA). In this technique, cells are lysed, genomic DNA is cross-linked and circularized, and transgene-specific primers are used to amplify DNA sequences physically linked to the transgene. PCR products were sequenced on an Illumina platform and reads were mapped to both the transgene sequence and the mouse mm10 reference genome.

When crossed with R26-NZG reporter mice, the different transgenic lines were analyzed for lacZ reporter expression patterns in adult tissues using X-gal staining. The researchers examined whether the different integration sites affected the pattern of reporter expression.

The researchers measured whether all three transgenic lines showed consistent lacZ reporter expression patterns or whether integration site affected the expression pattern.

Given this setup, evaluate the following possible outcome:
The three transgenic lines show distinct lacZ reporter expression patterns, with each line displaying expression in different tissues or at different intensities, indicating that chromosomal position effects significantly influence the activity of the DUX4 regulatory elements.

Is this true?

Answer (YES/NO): YES